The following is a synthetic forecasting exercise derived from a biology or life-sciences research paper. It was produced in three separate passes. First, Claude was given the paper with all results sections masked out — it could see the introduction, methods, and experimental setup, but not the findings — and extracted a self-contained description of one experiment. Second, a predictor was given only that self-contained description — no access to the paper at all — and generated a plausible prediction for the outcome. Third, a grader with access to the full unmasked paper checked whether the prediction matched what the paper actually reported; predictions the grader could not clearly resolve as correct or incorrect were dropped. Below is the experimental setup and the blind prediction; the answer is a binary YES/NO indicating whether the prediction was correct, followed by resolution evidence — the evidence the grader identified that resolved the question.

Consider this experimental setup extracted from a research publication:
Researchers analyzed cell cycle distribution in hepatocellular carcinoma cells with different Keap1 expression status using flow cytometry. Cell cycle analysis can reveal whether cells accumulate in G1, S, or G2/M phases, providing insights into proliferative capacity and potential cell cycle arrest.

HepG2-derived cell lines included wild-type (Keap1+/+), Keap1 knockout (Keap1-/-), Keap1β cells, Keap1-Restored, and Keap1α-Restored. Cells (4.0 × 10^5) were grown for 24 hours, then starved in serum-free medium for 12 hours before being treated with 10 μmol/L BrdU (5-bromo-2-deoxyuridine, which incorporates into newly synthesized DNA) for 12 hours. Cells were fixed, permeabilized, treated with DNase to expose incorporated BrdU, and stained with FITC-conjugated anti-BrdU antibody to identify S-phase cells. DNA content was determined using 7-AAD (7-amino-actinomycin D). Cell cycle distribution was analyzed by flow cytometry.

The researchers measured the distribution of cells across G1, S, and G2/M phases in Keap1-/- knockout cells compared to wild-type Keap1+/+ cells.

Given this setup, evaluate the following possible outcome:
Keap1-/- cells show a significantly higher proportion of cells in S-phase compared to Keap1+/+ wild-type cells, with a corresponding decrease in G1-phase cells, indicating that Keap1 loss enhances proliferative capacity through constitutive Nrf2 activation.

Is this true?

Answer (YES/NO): NO